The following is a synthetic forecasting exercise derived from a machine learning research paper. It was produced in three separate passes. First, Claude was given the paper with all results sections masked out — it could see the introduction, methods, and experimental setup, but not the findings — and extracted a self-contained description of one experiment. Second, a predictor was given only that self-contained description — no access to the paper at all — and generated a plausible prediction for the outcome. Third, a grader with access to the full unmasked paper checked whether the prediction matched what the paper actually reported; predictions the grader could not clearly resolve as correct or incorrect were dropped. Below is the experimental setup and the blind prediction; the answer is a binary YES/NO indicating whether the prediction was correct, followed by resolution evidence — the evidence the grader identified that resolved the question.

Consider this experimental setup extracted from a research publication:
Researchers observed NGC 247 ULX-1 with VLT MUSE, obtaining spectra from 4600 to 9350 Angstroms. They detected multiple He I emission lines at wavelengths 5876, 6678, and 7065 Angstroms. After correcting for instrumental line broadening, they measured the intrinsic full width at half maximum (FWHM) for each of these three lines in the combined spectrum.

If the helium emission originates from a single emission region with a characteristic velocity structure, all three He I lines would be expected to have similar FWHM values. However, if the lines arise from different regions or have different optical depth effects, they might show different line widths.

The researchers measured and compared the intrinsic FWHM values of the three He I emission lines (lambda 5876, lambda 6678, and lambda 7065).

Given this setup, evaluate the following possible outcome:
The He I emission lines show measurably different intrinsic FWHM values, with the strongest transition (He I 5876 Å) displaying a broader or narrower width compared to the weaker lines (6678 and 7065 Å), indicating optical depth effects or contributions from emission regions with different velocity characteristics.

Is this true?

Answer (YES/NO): YES